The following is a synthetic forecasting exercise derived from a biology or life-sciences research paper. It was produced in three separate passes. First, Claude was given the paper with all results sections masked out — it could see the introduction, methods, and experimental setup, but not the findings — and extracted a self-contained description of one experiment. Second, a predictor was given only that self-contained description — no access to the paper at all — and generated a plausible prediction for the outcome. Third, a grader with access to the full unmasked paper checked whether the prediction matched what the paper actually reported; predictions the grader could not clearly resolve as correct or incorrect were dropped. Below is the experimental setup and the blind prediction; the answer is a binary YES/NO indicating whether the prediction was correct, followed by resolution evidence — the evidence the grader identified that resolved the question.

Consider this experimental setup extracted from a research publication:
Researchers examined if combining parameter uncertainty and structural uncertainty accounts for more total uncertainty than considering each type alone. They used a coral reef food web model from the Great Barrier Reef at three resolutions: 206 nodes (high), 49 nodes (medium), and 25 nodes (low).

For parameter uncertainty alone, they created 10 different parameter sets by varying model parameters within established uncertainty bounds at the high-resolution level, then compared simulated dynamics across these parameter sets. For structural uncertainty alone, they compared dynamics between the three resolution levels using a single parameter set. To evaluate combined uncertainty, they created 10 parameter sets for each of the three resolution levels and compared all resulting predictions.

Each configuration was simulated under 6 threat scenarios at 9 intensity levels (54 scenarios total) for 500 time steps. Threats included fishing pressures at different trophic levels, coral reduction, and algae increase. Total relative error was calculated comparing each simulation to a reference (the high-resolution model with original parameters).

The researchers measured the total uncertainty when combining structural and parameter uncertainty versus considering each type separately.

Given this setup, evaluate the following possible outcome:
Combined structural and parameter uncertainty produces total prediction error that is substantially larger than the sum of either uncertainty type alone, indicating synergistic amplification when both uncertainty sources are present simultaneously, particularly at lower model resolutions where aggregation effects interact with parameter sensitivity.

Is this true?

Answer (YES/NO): NO